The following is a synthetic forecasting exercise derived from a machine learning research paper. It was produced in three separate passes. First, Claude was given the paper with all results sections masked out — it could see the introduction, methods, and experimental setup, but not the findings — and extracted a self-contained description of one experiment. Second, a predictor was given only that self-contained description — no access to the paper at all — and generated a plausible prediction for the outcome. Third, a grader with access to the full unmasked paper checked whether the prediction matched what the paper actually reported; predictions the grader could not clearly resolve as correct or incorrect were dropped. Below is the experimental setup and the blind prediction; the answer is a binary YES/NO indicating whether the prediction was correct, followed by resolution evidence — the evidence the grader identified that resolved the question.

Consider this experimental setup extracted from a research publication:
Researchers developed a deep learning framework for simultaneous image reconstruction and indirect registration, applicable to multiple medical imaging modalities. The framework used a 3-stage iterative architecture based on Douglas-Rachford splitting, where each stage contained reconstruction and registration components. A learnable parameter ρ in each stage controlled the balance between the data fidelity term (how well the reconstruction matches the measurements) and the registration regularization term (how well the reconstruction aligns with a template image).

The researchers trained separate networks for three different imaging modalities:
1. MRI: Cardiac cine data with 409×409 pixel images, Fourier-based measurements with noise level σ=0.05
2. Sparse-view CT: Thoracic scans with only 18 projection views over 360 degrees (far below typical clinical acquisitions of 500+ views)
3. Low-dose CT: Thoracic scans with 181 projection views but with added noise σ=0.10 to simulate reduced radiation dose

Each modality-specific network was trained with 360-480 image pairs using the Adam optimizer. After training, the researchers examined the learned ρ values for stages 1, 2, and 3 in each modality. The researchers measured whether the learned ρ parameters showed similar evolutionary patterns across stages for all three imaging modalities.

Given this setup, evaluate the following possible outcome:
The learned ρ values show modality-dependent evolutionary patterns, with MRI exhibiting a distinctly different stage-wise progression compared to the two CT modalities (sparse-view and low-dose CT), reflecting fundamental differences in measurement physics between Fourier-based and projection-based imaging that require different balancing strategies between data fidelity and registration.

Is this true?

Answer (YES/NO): YES